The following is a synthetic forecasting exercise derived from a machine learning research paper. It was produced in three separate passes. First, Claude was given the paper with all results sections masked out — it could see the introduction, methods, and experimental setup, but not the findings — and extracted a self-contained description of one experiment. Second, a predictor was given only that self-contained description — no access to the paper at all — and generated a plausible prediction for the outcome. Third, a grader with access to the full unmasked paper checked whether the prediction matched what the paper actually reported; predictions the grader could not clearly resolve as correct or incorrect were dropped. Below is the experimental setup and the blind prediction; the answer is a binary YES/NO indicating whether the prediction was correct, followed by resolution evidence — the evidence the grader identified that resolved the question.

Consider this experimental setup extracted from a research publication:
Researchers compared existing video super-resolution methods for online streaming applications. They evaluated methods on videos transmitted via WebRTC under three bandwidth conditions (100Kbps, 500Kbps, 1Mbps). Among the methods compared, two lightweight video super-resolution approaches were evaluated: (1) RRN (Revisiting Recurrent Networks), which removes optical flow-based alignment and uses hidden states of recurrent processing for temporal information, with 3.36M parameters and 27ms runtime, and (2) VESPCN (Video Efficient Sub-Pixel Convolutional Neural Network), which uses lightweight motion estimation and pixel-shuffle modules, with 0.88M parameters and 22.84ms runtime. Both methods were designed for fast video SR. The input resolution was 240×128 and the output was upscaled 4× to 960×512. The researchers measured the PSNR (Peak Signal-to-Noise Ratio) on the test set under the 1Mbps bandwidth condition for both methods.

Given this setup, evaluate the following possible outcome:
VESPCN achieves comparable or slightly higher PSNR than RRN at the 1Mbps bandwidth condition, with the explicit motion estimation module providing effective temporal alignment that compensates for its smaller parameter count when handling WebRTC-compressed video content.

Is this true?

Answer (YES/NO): NO